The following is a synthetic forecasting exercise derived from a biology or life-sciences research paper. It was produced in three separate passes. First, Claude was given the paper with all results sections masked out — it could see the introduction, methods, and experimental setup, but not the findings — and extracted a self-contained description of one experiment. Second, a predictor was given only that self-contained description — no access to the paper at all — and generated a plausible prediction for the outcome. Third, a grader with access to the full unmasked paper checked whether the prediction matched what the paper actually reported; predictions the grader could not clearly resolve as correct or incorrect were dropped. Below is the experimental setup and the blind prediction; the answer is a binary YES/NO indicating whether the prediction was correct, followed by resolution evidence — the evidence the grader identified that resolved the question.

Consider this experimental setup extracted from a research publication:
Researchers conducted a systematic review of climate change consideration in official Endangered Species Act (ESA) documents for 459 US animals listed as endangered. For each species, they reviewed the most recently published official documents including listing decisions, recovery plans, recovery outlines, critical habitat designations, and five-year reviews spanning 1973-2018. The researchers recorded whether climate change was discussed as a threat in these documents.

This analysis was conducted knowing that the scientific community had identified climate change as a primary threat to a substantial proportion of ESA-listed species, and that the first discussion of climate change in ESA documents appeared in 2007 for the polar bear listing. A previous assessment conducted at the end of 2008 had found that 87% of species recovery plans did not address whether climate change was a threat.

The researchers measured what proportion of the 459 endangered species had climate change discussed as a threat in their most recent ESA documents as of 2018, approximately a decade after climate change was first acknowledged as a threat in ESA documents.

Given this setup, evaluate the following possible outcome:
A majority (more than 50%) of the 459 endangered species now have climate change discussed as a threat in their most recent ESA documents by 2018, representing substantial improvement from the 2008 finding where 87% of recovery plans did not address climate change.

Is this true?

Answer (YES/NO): YES